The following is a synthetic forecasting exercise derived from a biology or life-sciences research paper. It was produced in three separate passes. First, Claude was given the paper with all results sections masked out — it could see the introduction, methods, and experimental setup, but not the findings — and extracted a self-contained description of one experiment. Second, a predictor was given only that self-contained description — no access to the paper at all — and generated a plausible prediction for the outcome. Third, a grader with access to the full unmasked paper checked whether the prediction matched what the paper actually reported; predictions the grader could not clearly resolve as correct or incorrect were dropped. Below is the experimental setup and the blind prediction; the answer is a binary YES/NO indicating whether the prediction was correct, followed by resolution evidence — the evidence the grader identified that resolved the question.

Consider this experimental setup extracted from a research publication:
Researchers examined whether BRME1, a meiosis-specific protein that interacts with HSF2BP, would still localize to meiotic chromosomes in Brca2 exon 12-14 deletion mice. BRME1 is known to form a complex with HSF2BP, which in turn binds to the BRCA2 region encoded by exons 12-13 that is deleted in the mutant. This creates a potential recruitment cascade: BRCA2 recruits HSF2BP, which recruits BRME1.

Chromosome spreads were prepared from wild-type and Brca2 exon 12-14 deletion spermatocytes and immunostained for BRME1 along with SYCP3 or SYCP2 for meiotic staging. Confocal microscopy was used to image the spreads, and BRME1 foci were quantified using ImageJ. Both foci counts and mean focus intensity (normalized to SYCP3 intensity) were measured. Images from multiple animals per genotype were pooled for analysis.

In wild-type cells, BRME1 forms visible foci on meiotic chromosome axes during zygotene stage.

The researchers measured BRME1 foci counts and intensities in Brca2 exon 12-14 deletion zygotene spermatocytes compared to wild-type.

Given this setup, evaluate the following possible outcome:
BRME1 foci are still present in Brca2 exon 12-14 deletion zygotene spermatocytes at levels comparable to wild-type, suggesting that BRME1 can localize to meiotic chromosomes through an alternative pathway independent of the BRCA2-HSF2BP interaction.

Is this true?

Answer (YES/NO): NO